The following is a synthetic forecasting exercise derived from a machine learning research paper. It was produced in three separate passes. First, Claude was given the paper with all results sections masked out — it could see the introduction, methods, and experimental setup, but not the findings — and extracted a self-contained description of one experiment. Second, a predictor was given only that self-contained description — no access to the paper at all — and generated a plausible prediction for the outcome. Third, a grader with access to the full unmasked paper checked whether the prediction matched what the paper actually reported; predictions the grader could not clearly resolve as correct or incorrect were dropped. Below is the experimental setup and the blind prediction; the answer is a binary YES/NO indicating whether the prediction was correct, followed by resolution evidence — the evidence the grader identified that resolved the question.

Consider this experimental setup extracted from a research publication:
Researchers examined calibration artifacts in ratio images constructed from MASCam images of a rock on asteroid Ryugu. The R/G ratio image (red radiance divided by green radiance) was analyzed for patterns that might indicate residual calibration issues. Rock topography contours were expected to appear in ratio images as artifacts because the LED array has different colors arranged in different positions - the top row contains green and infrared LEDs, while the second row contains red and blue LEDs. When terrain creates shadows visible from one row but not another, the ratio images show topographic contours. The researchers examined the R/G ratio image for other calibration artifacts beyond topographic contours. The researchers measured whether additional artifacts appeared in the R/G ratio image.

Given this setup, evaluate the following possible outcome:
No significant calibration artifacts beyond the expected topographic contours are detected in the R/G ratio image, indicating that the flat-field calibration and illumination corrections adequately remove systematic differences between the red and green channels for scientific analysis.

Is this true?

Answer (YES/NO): NO